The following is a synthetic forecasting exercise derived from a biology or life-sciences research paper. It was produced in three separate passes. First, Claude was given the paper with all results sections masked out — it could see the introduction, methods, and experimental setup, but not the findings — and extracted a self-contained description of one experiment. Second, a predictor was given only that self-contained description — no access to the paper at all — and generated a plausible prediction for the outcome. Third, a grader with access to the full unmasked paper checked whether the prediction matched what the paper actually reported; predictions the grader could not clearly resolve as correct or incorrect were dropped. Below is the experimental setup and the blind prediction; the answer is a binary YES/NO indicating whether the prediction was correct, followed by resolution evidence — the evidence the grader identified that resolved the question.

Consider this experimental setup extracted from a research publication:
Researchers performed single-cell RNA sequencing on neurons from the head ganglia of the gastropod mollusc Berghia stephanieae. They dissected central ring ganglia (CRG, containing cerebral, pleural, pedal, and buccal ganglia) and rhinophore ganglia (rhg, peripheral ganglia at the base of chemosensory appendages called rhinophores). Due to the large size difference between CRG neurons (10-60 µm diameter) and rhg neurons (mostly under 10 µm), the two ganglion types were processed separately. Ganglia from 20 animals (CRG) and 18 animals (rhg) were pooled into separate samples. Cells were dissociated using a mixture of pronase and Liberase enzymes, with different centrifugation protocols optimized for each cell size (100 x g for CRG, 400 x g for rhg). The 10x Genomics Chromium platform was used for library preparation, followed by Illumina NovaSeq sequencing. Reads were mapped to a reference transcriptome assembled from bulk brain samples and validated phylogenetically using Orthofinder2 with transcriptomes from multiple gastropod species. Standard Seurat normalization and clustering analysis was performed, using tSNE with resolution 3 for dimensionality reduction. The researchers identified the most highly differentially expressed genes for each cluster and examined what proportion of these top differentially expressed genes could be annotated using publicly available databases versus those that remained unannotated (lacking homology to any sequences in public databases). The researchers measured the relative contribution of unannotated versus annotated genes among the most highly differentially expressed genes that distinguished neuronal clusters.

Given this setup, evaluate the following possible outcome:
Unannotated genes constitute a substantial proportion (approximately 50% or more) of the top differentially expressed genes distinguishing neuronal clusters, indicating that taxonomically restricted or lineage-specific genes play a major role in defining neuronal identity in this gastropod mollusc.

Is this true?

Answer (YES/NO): NO